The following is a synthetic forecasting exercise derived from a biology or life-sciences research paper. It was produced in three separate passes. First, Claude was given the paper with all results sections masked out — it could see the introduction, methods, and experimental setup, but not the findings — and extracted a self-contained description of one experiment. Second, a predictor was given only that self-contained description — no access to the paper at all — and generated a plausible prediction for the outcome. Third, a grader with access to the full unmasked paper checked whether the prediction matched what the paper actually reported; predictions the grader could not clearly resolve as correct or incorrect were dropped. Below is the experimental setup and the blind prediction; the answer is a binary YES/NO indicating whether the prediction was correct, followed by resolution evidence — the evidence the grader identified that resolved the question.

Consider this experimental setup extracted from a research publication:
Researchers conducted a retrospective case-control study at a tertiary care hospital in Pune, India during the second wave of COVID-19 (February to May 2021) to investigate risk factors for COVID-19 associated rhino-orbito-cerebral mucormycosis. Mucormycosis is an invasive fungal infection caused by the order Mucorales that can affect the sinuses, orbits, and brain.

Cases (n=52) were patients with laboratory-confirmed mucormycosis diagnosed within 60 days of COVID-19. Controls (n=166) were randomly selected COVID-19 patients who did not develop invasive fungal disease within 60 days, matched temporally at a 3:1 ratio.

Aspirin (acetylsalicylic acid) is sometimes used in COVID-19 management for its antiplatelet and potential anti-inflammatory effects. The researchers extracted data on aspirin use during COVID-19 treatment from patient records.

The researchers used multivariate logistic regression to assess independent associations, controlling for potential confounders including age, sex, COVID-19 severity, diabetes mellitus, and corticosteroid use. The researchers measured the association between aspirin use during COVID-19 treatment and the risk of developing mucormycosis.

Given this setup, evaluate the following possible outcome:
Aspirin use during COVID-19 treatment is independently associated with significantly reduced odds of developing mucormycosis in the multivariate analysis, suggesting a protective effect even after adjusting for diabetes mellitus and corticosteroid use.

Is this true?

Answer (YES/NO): YES